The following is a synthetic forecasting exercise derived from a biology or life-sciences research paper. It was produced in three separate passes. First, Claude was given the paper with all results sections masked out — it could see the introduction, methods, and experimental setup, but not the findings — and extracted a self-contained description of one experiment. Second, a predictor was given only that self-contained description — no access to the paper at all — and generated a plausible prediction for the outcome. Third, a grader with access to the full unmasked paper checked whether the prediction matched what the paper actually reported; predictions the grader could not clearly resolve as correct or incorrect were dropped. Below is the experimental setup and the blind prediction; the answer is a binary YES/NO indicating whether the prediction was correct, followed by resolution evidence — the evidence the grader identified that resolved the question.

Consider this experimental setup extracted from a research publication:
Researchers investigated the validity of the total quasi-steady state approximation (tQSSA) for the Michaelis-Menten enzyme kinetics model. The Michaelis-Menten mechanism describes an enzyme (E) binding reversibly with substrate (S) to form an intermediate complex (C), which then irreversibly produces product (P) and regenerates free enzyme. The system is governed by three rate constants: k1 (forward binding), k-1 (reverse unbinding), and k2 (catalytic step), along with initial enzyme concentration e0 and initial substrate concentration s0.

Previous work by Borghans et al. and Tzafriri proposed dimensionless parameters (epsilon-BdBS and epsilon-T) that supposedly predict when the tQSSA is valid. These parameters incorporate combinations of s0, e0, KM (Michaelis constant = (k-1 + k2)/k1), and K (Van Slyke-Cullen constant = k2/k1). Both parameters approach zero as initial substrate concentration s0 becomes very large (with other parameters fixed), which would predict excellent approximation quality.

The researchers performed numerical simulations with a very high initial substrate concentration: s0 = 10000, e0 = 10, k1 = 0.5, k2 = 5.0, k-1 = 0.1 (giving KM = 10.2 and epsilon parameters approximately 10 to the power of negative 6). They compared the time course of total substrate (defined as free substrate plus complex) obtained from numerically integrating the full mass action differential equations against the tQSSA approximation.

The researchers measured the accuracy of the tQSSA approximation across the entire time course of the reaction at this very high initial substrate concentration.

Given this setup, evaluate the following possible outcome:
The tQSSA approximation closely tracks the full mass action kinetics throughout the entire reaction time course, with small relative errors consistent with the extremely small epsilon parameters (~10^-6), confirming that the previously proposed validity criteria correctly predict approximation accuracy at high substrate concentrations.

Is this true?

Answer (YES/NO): NO